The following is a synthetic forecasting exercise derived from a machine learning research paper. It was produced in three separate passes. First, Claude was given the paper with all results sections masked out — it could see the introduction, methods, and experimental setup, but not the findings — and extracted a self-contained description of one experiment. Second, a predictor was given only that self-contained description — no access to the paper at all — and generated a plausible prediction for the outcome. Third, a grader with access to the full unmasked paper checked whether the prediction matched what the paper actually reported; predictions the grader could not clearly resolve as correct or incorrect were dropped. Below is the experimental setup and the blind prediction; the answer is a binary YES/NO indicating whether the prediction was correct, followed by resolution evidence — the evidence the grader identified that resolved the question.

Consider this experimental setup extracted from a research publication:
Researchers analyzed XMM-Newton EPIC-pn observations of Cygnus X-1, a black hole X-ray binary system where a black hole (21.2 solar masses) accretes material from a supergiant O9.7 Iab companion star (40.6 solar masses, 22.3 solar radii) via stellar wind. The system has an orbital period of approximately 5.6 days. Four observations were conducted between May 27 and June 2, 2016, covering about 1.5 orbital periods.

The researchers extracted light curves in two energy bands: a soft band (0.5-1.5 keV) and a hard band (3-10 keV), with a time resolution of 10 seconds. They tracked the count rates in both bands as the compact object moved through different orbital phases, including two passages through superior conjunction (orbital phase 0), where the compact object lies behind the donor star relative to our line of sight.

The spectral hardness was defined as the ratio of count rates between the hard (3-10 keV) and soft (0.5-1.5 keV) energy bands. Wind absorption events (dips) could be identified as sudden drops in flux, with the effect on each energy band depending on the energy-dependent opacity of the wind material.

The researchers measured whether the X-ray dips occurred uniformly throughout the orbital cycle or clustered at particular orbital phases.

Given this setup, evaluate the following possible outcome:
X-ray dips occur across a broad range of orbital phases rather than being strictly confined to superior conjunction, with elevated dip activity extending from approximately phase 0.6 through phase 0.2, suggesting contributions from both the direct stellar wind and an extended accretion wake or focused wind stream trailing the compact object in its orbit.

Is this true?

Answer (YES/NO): NO